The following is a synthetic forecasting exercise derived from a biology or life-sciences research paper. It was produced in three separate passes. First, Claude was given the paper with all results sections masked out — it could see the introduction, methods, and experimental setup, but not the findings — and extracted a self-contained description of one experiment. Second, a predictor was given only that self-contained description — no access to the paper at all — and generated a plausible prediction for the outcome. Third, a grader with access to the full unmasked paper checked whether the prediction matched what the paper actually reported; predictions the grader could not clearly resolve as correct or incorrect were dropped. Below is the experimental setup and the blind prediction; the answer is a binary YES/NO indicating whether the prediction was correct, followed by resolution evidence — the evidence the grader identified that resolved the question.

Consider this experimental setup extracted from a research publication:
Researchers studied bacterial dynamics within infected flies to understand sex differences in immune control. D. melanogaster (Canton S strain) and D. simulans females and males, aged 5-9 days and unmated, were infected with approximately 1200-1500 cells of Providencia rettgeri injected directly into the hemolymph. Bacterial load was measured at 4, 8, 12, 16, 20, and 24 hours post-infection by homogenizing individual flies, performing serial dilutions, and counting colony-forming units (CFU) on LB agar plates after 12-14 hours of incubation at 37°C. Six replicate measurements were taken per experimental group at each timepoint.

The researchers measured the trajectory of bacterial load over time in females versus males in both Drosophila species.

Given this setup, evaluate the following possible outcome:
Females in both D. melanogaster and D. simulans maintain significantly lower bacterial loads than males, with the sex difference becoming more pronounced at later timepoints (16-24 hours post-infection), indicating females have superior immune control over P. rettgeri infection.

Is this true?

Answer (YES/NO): NO